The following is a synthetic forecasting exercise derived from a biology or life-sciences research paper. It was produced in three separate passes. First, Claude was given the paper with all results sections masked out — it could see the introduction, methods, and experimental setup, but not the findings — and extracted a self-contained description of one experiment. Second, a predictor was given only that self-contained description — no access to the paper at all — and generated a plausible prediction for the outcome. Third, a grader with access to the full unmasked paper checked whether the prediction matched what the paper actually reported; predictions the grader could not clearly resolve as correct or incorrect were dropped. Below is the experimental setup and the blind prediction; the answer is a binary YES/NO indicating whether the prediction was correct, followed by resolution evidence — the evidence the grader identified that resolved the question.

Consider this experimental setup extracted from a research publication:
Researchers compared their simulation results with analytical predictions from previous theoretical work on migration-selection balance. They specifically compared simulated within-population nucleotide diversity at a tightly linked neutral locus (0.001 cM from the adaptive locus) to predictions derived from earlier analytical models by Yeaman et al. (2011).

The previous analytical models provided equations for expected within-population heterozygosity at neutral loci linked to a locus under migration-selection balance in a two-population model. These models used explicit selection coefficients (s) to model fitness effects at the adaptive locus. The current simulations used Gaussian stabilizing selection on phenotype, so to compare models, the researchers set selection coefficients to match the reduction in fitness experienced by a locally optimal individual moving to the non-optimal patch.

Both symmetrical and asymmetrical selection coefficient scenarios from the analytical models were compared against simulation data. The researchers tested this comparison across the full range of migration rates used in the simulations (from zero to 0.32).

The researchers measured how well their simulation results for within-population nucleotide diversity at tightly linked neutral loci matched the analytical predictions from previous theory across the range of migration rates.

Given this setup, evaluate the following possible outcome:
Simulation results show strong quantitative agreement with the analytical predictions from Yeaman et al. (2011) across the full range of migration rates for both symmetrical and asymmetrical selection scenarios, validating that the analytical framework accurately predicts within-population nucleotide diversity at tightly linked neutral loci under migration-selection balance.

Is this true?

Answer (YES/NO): NO